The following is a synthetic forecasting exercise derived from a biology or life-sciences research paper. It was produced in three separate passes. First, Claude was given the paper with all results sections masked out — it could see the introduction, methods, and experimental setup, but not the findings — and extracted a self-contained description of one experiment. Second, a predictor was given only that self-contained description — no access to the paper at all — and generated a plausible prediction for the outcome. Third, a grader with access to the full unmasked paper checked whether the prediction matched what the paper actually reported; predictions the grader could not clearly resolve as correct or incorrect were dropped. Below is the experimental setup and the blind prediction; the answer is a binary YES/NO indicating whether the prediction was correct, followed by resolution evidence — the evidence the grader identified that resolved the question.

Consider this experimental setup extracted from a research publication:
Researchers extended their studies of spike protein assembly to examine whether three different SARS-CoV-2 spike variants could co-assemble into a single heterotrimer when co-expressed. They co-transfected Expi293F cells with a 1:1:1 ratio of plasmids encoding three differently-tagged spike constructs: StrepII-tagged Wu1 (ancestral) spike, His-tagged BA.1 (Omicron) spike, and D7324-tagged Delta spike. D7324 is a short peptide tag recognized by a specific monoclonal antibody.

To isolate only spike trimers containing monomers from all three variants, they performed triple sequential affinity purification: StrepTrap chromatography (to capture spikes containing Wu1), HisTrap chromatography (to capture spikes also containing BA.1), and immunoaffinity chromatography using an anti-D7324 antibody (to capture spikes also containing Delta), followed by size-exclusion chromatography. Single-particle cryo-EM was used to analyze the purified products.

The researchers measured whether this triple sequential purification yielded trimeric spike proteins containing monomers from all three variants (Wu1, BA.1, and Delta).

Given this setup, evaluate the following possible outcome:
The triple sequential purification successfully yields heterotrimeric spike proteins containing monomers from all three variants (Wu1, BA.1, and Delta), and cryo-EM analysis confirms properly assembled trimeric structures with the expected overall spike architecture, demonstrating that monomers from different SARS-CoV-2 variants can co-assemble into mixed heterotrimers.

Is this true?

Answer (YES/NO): YES